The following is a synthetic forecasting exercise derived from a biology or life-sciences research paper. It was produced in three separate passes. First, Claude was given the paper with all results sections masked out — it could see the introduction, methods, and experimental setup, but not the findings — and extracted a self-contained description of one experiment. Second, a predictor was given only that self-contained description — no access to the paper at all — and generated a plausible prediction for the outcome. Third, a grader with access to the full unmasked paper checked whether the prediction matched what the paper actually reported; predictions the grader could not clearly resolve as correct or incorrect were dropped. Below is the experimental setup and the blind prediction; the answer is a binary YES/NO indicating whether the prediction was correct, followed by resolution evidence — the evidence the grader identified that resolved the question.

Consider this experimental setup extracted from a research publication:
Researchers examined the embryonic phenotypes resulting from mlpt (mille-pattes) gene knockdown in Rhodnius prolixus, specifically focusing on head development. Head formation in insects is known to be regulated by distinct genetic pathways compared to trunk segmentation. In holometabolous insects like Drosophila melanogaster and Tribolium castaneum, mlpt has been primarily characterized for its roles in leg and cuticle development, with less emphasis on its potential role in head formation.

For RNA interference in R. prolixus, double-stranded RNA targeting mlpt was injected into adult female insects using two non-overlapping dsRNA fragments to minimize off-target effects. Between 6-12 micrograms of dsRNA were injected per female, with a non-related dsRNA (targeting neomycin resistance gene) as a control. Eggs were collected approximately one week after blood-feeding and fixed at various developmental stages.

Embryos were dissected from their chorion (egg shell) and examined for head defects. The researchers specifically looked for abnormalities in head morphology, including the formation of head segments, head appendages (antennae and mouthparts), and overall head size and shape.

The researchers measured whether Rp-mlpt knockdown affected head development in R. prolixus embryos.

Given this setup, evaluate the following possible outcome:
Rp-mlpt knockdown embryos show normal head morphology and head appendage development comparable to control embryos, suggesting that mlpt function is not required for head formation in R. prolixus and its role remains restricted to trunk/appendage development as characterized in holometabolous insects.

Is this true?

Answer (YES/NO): NO